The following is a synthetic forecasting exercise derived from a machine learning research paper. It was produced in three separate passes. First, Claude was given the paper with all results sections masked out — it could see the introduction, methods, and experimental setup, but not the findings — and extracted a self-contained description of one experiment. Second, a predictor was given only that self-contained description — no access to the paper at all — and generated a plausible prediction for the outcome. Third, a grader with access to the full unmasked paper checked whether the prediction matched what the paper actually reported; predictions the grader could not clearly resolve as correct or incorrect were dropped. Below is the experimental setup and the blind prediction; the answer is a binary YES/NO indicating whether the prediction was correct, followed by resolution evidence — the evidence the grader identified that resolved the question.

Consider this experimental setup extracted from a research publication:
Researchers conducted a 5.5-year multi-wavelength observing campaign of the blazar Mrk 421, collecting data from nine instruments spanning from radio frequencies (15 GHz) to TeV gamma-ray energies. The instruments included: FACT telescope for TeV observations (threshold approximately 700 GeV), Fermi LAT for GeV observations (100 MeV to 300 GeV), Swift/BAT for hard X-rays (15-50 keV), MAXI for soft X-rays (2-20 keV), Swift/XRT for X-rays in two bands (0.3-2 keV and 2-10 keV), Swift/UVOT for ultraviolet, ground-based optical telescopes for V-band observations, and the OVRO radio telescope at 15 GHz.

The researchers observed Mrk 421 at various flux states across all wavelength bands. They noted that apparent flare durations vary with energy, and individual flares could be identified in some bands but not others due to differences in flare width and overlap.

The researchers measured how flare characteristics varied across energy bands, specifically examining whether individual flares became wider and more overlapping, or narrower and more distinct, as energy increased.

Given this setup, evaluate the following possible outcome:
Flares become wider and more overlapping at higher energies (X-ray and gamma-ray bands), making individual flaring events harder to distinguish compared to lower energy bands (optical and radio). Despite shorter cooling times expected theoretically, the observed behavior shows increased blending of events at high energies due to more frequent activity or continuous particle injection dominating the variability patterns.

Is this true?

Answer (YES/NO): NO